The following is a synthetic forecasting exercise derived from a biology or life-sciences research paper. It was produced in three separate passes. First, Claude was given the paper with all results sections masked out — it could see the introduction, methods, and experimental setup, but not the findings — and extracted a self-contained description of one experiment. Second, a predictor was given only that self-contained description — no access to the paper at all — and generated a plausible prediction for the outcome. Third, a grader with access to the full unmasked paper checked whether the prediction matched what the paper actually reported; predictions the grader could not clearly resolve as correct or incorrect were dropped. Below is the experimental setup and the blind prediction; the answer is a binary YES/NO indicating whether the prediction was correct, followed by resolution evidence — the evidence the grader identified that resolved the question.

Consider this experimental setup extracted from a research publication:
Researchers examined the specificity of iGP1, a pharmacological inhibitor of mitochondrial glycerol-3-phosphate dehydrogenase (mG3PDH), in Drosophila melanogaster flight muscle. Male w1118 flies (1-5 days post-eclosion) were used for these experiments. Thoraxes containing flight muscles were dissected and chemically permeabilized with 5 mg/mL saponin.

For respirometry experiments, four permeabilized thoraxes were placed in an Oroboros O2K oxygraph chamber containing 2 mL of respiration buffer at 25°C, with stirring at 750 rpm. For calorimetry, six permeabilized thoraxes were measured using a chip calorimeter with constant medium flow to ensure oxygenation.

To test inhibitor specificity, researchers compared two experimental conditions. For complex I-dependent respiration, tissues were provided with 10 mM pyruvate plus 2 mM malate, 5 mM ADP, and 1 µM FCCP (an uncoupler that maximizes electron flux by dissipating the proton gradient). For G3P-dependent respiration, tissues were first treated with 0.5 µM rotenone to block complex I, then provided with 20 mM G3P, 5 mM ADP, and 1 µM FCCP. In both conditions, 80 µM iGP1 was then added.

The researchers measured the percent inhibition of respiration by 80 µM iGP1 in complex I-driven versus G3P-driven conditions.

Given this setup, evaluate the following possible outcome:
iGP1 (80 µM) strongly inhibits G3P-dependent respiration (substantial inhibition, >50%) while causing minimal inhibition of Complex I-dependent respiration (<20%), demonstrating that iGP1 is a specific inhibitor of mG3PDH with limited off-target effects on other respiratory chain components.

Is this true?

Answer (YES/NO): YES